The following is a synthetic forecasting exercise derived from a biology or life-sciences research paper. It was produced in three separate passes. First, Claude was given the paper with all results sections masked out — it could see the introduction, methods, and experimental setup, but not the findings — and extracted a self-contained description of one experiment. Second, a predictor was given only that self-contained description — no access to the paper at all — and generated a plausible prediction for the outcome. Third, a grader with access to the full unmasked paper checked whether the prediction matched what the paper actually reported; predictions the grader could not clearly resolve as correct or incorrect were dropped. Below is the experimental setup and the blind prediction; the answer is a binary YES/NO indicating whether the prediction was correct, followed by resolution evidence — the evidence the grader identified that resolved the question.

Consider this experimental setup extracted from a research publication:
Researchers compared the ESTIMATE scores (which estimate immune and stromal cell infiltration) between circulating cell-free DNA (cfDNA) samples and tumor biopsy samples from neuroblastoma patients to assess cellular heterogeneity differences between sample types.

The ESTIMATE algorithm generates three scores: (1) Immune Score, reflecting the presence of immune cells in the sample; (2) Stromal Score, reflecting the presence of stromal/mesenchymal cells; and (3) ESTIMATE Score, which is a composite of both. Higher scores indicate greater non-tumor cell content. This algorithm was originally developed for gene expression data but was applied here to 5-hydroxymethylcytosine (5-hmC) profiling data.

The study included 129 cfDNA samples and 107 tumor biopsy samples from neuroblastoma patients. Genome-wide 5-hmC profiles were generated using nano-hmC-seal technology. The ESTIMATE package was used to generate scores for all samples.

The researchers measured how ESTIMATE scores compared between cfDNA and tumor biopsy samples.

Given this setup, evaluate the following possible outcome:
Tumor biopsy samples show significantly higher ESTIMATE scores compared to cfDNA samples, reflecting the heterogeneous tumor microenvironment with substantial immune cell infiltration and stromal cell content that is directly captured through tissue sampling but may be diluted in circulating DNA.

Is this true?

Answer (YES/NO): NO